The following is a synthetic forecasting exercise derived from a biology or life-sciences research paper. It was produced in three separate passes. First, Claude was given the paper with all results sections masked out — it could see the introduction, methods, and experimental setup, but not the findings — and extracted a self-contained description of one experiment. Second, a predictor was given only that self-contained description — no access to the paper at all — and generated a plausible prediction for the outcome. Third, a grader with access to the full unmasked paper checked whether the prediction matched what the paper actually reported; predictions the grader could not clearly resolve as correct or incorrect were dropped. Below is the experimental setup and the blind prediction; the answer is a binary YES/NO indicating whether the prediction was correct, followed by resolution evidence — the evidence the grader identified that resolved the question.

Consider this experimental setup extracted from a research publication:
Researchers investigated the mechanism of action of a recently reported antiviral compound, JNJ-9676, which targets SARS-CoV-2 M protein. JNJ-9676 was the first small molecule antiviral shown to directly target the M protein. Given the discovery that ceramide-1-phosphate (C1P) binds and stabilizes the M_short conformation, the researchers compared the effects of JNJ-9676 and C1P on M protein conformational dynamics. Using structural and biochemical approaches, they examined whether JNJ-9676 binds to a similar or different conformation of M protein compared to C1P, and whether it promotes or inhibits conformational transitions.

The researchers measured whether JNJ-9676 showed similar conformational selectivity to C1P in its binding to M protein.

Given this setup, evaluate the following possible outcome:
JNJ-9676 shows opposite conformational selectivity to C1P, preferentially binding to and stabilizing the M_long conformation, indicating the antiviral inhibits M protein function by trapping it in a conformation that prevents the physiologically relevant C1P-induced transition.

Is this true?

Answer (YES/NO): NO